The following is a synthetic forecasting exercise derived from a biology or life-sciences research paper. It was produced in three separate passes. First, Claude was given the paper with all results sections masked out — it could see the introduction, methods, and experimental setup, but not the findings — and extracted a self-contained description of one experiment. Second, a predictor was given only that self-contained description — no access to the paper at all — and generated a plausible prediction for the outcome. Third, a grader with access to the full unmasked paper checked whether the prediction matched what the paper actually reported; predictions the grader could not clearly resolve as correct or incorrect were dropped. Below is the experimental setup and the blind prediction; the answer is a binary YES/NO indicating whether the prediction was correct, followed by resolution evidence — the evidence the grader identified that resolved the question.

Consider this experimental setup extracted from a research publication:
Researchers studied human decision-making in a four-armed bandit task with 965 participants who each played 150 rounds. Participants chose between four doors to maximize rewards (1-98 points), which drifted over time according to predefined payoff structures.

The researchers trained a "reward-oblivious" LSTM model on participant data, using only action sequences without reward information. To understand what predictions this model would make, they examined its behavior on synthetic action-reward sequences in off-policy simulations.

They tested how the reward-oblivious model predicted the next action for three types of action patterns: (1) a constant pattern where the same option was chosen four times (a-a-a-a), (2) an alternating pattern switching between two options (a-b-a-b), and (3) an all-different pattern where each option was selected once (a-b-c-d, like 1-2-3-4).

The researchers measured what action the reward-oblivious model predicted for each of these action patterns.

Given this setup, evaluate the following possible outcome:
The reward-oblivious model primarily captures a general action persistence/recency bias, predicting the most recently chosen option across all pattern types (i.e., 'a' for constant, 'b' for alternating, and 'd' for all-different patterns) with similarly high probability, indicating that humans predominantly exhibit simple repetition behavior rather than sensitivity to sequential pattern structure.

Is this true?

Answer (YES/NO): NO